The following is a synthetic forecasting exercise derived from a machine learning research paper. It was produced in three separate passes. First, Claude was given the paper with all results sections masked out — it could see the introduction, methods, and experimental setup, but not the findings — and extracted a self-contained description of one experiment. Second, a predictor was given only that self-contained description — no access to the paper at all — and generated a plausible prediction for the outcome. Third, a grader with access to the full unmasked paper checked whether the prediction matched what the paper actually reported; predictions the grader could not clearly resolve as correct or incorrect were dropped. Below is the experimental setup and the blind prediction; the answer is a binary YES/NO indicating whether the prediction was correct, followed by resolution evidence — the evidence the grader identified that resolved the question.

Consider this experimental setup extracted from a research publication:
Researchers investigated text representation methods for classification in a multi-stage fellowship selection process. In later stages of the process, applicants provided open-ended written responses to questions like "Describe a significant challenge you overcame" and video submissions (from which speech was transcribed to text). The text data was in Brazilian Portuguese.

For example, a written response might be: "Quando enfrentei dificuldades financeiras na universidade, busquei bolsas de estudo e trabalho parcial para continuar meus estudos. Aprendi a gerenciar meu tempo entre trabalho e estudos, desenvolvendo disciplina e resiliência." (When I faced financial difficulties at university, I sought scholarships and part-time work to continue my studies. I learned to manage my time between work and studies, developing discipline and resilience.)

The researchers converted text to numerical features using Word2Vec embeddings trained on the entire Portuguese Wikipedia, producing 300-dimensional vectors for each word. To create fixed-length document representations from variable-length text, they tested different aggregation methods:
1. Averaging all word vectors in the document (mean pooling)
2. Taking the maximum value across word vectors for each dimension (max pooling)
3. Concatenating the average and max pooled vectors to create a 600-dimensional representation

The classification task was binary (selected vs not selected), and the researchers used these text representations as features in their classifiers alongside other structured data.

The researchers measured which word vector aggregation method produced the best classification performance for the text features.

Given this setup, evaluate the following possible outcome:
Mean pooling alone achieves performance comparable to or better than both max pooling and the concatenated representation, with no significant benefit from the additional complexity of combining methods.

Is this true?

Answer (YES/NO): YES